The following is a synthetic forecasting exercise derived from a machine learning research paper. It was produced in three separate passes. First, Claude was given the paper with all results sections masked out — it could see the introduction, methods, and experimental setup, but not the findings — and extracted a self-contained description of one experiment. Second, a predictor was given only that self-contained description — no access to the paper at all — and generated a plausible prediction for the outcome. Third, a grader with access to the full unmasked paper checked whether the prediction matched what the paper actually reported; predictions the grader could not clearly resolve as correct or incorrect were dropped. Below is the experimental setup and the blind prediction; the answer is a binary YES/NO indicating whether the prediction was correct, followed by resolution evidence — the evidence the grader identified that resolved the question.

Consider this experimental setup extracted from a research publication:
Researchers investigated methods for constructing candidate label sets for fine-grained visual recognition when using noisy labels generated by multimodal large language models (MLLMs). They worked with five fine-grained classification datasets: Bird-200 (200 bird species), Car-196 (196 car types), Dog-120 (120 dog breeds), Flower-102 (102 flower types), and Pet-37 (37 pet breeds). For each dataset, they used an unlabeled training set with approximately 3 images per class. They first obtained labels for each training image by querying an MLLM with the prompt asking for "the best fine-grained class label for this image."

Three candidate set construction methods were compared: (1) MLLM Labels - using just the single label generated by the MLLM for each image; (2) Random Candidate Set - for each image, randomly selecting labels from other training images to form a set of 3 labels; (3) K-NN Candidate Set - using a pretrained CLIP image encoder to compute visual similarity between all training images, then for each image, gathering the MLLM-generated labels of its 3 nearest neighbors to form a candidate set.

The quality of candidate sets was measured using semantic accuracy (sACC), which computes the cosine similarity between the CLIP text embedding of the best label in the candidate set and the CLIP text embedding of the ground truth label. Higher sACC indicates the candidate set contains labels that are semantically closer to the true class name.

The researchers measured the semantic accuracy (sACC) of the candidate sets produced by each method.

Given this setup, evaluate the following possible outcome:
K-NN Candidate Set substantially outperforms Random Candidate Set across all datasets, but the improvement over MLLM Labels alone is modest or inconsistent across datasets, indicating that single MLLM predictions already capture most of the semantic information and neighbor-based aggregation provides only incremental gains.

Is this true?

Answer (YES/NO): NO